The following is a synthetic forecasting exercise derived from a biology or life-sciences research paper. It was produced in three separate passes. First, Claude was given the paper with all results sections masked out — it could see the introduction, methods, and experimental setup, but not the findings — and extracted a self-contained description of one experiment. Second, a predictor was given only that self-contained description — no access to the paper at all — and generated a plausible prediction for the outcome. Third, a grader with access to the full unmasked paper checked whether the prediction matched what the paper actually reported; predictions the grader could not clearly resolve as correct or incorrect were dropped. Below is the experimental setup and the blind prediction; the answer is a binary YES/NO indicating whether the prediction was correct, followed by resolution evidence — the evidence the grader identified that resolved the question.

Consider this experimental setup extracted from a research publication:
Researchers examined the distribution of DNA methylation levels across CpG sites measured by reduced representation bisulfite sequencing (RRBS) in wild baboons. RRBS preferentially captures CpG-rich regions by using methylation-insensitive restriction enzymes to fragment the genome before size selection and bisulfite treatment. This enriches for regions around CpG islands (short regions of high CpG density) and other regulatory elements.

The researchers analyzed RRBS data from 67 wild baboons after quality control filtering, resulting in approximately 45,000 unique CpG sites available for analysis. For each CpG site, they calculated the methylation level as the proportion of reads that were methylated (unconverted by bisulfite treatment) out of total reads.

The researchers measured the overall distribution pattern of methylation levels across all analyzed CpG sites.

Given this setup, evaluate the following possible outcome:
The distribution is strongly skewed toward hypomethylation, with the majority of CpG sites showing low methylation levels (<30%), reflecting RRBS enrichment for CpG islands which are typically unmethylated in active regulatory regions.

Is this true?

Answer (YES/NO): NO